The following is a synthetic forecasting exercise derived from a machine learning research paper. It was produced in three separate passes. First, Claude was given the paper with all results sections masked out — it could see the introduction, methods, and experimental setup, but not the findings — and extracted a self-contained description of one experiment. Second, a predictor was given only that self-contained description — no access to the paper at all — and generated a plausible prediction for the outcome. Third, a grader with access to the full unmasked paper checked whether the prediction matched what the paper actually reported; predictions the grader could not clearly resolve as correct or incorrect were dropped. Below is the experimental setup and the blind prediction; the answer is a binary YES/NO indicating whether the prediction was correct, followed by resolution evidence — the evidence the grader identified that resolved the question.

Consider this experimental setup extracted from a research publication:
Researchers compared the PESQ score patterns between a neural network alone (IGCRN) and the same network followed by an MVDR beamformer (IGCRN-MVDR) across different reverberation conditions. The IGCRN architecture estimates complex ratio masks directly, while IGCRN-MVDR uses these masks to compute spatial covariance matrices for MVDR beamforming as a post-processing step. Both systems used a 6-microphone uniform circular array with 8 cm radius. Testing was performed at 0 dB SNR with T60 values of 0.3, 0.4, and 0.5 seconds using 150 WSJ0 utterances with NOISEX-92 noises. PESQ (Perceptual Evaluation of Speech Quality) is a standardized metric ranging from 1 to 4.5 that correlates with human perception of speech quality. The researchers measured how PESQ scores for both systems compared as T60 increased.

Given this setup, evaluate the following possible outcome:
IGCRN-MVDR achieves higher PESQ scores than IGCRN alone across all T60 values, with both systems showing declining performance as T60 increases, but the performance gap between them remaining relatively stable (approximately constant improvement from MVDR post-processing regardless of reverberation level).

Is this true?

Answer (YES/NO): NO